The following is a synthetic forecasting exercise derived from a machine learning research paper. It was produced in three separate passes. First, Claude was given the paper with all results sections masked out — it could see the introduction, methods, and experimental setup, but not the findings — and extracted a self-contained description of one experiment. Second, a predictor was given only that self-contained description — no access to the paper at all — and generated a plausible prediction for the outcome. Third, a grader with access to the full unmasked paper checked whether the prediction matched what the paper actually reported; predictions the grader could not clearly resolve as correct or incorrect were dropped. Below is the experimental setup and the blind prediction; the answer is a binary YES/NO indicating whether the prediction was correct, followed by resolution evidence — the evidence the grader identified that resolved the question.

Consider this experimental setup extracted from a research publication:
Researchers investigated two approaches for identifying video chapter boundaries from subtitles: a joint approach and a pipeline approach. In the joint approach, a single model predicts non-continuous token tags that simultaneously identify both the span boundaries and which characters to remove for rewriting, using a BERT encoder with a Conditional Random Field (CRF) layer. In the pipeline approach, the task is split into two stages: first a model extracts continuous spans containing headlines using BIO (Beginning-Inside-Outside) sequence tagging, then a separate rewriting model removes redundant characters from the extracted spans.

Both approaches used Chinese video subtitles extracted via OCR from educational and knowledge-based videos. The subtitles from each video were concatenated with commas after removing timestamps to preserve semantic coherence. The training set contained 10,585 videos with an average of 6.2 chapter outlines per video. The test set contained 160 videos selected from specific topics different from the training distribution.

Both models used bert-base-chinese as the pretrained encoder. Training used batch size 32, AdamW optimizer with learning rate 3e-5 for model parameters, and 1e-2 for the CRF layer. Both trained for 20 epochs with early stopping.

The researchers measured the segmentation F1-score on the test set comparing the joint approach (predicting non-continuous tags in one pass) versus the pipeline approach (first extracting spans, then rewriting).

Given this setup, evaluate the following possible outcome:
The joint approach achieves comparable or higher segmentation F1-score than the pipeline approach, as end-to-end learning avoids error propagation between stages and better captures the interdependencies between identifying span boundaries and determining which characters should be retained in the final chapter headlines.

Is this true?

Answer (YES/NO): NO